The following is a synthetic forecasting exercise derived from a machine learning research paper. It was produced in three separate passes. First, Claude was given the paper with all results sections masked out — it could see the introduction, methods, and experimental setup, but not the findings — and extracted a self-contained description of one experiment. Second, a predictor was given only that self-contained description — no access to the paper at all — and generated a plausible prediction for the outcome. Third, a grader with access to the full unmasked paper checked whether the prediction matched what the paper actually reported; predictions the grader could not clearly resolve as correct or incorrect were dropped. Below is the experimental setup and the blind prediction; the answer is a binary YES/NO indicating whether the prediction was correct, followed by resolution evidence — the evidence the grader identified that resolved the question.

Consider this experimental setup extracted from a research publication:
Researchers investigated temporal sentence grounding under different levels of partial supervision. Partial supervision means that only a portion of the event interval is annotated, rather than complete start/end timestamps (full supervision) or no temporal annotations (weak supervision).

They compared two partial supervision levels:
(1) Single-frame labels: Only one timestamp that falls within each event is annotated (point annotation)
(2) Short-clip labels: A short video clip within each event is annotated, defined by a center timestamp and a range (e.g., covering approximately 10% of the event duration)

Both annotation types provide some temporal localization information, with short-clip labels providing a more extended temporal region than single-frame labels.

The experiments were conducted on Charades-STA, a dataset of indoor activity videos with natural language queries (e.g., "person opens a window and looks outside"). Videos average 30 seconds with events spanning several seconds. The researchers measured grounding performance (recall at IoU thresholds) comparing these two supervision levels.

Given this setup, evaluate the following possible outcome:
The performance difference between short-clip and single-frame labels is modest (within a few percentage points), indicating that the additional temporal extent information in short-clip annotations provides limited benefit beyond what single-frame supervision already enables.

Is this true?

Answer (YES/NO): YES